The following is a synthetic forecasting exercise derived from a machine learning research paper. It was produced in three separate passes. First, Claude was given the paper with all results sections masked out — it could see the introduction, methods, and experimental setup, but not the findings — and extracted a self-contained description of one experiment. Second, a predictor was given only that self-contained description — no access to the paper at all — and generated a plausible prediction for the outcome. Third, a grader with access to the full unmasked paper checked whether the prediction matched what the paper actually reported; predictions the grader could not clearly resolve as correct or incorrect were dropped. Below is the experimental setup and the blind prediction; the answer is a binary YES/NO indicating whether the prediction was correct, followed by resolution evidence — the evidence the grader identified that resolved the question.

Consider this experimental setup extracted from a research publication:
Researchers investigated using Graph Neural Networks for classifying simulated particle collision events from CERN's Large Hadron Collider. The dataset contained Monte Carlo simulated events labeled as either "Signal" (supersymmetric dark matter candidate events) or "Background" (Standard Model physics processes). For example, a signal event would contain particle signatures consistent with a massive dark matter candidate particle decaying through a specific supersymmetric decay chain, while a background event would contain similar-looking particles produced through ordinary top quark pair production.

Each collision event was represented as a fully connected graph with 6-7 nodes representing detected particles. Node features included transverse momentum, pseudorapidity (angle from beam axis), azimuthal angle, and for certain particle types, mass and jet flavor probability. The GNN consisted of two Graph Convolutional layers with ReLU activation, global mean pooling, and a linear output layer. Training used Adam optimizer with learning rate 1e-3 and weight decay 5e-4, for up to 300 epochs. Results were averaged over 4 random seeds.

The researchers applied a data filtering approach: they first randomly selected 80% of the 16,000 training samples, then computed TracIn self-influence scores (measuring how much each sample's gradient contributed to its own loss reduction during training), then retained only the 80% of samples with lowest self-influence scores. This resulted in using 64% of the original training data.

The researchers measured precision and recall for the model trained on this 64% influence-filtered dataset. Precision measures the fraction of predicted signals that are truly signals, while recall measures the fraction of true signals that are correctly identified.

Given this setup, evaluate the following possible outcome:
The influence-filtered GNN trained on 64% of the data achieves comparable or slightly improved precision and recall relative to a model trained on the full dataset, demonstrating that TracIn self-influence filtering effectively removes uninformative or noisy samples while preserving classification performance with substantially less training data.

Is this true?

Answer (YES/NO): NO